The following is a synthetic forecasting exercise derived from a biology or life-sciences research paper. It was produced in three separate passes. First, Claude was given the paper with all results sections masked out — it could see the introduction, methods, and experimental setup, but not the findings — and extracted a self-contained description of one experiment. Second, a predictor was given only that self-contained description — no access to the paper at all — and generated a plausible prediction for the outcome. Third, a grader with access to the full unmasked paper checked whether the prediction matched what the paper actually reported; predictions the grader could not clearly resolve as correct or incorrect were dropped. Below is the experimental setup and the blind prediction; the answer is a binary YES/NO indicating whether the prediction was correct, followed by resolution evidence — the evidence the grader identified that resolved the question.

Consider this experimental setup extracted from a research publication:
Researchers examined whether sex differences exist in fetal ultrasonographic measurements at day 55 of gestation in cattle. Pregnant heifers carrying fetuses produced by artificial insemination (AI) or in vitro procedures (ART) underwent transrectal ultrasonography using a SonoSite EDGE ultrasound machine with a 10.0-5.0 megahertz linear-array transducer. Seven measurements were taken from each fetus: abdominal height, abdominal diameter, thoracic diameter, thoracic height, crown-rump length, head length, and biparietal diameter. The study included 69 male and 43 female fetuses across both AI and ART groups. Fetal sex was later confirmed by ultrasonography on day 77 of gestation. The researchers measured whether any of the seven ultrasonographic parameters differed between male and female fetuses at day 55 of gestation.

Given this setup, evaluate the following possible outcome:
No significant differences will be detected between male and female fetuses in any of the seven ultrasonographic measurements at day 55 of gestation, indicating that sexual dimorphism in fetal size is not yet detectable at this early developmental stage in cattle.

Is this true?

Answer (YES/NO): NO